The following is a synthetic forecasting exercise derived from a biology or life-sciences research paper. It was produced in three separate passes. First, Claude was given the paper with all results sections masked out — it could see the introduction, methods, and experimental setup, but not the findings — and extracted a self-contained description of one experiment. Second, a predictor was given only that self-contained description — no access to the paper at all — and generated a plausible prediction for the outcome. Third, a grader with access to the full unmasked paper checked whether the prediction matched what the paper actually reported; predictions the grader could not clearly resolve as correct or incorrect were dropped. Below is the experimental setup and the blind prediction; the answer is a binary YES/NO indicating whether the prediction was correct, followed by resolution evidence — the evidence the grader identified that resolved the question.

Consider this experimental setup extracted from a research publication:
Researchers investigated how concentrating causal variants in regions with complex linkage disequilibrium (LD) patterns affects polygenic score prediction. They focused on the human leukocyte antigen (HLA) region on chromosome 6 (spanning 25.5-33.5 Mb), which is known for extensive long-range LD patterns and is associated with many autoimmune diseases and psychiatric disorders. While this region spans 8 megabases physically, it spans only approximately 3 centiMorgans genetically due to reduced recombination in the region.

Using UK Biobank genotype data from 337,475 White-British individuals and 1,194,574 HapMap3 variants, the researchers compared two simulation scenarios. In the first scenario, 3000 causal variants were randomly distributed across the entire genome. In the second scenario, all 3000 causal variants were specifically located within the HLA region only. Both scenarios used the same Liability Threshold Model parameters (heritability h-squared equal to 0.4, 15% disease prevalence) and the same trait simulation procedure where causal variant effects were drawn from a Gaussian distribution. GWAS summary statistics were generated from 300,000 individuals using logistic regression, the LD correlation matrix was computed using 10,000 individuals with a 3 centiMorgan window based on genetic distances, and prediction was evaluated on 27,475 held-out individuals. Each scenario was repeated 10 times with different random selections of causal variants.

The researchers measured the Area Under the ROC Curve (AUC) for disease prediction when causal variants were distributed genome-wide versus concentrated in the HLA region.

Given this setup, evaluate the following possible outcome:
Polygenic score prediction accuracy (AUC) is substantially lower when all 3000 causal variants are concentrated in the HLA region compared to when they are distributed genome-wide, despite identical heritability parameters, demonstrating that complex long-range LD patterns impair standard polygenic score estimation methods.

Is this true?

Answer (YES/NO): YES